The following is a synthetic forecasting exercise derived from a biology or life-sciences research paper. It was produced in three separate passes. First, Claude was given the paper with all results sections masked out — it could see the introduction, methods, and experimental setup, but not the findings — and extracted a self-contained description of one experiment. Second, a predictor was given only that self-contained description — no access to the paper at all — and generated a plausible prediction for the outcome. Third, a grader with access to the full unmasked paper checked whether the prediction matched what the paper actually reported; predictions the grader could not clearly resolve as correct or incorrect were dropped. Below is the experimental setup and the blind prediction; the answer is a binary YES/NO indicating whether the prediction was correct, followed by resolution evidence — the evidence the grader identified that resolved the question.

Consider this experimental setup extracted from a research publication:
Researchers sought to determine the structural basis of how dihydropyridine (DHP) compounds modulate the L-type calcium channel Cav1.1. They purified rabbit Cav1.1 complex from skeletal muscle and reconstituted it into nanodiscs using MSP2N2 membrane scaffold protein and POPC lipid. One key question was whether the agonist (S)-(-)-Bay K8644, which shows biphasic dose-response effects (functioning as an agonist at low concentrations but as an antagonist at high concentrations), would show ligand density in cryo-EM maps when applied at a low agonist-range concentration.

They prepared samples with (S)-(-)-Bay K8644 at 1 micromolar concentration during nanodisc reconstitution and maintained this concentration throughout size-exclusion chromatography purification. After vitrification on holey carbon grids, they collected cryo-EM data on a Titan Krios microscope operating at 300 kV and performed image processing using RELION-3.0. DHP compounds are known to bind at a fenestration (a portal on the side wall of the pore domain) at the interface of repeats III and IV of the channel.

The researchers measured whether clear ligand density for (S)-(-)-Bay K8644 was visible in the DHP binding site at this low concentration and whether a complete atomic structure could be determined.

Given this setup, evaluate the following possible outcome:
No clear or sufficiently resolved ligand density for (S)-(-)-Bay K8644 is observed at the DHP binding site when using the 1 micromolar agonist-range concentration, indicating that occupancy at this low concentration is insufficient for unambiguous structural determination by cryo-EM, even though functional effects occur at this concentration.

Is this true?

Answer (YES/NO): YES